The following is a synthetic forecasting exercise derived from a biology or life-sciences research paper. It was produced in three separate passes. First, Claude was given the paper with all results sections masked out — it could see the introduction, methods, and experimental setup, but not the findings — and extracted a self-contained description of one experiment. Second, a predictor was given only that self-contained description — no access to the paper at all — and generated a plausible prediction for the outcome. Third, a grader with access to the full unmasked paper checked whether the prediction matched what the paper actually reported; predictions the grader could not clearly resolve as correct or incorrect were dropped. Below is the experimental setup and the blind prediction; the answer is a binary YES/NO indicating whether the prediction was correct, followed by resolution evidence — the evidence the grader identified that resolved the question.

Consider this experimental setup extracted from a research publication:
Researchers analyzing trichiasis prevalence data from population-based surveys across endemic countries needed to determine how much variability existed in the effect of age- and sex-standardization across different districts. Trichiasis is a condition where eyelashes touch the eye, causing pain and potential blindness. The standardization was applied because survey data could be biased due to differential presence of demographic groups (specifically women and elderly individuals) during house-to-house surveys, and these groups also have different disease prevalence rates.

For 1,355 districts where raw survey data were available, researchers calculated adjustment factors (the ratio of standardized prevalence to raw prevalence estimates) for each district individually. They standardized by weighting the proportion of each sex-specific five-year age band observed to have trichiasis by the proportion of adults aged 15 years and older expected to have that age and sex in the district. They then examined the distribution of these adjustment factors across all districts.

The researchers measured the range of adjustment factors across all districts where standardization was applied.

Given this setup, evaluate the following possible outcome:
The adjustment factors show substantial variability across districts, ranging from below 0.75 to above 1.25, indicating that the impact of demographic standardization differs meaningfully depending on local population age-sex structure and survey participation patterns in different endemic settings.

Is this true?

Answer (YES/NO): YES